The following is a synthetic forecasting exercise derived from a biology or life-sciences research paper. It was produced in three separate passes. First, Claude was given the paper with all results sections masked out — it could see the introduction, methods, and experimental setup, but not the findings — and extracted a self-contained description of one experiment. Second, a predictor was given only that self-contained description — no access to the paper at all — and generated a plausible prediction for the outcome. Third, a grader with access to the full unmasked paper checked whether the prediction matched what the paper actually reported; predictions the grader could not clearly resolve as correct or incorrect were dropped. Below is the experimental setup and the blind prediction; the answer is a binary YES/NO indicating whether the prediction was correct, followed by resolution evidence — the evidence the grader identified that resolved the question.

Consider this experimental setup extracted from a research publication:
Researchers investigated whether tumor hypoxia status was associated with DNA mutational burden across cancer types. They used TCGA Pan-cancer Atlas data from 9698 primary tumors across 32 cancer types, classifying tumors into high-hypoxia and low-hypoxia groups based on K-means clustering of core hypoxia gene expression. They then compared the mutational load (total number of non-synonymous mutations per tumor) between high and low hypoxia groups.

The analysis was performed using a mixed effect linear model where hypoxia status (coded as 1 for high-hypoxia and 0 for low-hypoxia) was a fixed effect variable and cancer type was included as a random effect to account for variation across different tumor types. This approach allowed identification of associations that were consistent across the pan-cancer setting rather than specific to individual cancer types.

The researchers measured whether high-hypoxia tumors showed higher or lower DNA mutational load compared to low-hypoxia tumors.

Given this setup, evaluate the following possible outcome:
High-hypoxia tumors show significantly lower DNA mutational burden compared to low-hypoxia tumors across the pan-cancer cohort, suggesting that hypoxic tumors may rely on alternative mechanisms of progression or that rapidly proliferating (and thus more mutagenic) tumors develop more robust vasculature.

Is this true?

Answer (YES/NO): NO